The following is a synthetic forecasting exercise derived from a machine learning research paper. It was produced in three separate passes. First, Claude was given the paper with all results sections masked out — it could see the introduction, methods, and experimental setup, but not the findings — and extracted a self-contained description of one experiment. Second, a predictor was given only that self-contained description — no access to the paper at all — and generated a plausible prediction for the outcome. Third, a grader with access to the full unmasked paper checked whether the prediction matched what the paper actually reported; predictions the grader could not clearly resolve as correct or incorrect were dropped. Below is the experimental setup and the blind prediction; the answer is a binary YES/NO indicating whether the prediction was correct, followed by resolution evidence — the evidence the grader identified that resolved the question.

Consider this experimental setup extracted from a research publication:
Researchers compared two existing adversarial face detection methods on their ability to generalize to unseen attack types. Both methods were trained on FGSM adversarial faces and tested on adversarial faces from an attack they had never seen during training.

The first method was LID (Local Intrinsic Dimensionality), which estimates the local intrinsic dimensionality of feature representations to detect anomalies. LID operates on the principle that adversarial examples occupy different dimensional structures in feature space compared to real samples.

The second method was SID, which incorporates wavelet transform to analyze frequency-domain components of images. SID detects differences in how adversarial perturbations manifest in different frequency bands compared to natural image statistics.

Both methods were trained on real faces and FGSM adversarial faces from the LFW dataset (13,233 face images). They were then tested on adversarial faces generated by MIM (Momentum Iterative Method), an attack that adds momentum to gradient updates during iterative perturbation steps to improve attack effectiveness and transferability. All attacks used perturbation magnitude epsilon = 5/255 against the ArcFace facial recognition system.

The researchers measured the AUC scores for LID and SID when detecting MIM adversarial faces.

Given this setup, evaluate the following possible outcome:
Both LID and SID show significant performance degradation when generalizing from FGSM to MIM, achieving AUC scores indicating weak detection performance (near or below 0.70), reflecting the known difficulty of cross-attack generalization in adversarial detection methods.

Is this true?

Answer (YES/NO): NO